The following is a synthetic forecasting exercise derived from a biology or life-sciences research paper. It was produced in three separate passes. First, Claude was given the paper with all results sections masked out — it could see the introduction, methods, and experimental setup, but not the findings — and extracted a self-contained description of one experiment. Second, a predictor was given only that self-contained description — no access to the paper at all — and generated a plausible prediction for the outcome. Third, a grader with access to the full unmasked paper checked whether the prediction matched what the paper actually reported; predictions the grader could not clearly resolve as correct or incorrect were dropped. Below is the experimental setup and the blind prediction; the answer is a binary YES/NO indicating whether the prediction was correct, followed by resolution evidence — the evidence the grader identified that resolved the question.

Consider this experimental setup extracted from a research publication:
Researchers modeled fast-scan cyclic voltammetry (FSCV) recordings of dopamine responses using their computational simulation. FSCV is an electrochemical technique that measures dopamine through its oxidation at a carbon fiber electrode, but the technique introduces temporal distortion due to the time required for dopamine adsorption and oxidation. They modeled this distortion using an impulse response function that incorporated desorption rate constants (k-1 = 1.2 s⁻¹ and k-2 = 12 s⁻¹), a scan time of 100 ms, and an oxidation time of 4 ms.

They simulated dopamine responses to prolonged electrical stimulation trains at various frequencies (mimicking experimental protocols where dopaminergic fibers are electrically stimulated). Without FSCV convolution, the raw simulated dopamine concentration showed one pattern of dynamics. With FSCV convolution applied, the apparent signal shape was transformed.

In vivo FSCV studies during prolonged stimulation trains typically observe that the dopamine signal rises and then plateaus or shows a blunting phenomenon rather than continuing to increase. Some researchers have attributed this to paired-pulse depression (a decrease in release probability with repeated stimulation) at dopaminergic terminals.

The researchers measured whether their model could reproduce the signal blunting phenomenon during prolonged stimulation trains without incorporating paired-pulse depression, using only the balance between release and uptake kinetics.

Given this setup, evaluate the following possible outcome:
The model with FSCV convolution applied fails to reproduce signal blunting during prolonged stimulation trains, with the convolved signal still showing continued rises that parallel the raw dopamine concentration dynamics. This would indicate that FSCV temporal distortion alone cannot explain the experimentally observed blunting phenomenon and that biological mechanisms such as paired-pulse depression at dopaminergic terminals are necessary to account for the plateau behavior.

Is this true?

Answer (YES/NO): NO